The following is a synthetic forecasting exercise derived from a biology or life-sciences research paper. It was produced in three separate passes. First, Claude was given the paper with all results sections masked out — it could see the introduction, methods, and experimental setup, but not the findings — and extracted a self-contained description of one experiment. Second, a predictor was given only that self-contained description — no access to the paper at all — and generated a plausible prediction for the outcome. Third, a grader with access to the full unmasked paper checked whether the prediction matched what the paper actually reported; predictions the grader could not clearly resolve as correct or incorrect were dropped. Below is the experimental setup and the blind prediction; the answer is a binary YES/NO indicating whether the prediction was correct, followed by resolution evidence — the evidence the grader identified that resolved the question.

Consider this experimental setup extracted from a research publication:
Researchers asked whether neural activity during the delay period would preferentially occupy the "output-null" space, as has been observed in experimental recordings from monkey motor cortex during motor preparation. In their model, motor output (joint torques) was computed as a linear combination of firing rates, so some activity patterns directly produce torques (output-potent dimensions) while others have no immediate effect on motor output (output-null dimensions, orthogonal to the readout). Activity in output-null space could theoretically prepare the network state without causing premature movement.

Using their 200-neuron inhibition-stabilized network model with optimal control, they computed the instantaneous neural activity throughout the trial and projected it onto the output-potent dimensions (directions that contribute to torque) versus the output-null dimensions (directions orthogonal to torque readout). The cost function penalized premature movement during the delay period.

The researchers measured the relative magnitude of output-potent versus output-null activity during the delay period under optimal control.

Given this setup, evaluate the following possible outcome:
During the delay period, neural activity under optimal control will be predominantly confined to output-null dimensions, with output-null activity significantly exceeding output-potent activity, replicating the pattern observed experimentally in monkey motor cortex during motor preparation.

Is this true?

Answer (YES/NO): YES